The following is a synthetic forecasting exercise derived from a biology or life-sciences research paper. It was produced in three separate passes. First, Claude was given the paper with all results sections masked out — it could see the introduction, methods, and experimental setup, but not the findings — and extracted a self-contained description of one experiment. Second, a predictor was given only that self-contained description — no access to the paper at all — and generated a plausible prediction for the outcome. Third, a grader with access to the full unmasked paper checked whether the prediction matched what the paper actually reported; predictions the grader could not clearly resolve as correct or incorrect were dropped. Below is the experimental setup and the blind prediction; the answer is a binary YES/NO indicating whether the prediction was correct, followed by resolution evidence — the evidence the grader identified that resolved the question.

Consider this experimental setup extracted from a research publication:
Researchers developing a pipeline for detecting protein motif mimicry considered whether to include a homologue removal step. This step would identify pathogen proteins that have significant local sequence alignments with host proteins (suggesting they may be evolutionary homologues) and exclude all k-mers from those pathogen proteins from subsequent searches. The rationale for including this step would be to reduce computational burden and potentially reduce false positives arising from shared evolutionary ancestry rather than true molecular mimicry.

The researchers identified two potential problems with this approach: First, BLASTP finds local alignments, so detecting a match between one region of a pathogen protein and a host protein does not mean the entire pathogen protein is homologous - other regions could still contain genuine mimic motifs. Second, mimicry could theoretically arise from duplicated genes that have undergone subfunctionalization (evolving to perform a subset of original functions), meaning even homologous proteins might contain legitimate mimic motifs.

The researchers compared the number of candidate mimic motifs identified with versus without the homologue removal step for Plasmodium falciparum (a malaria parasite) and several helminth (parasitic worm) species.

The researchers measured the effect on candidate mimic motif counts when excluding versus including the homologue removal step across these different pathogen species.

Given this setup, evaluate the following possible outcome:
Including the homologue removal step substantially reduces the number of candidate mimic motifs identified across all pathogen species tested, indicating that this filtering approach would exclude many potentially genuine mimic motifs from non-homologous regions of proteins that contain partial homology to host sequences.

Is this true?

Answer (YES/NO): NO